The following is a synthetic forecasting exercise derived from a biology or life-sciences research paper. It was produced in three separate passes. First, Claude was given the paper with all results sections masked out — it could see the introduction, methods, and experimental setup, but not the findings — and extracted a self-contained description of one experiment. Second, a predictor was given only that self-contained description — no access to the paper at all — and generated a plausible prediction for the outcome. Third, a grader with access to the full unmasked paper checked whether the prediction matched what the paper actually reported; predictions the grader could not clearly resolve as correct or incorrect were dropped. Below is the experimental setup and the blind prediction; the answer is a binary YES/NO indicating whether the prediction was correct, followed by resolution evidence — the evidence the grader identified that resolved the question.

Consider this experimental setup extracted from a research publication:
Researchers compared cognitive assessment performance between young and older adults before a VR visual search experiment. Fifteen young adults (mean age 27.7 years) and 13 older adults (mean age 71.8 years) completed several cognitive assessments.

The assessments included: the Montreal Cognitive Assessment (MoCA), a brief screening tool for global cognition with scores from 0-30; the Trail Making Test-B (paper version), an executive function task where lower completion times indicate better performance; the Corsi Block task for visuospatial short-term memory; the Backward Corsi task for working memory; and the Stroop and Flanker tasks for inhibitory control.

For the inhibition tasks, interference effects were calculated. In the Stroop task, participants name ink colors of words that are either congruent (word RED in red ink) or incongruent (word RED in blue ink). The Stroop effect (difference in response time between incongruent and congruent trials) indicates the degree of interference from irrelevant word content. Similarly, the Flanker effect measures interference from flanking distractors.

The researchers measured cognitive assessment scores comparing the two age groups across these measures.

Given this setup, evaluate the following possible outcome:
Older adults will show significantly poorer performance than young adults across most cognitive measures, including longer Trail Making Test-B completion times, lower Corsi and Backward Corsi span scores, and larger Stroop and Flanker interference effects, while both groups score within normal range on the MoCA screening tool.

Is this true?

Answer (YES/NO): NO